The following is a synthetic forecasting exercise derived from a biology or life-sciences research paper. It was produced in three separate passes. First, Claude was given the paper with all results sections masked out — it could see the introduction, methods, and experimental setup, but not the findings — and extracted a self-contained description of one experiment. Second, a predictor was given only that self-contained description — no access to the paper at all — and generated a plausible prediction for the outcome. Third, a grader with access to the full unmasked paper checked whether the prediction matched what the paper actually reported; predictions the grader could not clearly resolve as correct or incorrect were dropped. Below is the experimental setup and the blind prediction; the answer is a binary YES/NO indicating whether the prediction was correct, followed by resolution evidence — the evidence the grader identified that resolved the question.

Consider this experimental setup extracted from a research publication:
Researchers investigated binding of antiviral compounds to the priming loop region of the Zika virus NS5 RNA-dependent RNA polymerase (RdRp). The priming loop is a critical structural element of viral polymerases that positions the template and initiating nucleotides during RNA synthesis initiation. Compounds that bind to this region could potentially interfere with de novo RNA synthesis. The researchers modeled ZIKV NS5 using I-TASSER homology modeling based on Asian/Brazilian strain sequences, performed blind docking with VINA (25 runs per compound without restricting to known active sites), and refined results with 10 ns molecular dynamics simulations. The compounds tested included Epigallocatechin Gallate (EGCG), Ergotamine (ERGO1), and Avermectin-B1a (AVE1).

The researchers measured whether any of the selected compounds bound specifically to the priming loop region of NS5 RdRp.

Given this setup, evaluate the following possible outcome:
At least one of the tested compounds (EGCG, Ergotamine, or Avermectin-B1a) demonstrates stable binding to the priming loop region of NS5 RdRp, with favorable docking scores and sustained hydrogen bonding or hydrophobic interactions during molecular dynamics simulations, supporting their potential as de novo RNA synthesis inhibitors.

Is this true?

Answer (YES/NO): YES